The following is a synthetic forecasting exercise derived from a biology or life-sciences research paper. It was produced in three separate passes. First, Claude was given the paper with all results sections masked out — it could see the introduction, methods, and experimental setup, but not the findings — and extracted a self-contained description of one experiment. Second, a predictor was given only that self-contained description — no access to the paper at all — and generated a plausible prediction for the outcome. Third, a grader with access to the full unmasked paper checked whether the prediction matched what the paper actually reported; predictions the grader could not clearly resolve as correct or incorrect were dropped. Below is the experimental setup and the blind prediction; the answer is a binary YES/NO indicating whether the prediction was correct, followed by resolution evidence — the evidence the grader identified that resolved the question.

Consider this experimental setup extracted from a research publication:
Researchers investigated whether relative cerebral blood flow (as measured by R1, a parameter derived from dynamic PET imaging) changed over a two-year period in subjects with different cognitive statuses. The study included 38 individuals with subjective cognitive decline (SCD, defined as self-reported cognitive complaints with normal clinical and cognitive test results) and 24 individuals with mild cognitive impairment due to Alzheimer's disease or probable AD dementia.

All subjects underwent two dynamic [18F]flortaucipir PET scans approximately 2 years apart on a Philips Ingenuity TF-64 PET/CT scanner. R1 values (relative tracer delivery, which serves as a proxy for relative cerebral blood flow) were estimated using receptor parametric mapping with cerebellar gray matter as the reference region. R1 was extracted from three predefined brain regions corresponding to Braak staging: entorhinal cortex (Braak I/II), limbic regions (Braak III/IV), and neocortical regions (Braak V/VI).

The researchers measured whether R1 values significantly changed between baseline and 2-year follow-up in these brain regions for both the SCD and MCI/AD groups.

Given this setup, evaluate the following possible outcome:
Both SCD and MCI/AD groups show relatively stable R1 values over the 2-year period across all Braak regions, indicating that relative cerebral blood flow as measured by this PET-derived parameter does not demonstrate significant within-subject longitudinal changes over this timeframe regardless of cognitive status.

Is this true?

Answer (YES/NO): NO